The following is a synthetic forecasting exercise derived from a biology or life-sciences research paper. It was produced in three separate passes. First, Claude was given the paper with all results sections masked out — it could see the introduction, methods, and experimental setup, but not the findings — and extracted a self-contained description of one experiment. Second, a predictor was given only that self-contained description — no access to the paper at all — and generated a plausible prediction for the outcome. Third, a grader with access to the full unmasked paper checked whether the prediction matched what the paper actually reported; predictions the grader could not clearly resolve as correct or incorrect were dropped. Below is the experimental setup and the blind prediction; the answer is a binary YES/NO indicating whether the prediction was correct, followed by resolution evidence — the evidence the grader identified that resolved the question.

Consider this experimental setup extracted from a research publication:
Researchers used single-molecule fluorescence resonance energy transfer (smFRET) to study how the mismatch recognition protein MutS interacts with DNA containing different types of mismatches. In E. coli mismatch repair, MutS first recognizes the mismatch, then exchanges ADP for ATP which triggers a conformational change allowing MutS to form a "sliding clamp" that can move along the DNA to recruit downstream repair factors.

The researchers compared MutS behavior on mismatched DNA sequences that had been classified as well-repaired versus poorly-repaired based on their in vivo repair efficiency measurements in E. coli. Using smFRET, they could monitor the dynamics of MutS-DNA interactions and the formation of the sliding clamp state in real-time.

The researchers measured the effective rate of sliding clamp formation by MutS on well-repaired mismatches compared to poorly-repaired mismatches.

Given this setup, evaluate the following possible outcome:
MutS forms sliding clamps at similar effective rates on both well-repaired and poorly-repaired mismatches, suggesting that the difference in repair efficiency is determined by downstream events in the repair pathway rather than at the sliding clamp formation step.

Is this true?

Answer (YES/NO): NO